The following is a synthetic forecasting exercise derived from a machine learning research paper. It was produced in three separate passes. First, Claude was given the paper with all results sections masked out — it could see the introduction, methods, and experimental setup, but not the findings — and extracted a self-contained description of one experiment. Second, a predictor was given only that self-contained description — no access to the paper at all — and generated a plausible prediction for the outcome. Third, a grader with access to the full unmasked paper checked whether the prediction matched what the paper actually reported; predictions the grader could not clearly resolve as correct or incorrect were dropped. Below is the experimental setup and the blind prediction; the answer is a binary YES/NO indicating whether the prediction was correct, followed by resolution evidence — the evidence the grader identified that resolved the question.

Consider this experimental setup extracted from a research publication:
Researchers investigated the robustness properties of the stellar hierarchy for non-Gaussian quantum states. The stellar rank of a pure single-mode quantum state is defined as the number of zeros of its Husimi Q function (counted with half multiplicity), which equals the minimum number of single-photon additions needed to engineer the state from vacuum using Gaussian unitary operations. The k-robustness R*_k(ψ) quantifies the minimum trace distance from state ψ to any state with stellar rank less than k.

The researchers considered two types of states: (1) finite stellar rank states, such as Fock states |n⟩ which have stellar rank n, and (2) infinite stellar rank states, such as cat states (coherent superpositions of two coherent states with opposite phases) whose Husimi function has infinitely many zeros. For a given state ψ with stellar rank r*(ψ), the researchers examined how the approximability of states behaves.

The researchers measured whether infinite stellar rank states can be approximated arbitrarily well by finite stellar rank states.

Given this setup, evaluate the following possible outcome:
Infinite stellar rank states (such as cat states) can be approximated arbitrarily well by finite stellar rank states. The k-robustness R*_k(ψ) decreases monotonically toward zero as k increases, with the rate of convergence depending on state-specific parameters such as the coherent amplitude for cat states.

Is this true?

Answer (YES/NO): YES